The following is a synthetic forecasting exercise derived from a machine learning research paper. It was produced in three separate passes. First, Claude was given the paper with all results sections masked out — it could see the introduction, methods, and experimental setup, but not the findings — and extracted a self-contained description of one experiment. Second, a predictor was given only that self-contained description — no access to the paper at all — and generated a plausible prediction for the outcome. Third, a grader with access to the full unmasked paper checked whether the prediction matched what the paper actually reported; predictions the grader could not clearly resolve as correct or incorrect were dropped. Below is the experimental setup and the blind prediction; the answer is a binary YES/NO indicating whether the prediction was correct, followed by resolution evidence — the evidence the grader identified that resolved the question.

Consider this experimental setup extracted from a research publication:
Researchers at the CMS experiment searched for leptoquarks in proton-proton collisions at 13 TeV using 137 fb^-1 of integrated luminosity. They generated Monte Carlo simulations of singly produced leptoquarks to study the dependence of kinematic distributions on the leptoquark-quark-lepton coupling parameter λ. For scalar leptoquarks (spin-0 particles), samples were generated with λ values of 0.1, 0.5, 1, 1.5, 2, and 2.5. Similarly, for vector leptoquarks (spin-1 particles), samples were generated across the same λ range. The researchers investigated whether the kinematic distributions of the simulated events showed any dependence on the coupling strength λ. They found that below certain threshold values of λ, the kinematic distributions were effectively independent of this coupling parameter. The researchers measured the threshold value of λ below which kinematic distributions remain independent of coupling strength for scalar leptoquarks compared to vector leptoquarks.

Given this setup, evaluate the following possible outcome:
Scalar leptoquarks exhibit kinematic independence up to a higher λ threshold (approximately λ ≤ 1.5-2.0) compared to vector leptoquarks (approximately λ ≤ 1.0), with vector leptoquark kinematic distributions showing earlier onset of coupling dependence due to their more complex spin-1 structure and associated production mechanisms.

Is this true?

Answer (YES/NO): NO